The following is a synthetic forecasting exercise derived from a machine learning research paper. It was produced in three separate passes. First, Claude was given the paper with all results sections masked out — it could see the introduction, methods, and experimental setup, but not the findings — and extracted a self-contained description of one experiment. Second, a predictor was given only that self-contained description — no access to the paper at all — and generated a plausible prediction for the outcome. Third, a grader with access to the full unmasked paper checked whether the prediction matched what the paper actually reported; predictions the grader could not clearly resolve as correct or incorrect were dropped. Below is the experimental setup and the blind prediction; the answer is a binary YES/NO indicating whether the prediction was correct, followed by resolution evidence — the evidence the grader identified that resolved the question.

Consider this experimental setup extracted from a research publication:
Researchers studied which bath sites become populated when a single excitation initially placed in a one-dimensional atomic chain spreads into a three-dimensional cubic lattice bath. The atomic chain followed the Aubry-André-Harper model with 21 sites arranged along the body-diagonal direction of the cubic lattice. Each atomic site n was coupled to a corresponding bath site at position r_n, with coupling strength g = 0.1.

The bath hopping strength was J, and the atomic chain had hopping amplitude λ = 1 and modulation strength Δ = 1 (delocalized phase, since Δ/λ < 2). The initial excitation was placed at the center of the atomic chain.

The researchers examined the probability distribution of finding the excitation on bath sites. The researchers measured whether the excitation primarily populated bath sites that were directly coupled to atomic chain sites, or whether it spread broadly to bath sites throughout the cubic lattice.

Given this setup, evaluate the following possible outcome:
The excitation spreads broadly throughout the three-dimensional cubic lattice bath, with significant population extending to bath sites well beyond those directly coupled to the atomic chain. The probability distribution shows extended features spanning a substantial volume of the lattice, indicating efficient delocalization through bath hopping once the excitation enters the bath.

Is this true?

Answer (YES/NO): NO